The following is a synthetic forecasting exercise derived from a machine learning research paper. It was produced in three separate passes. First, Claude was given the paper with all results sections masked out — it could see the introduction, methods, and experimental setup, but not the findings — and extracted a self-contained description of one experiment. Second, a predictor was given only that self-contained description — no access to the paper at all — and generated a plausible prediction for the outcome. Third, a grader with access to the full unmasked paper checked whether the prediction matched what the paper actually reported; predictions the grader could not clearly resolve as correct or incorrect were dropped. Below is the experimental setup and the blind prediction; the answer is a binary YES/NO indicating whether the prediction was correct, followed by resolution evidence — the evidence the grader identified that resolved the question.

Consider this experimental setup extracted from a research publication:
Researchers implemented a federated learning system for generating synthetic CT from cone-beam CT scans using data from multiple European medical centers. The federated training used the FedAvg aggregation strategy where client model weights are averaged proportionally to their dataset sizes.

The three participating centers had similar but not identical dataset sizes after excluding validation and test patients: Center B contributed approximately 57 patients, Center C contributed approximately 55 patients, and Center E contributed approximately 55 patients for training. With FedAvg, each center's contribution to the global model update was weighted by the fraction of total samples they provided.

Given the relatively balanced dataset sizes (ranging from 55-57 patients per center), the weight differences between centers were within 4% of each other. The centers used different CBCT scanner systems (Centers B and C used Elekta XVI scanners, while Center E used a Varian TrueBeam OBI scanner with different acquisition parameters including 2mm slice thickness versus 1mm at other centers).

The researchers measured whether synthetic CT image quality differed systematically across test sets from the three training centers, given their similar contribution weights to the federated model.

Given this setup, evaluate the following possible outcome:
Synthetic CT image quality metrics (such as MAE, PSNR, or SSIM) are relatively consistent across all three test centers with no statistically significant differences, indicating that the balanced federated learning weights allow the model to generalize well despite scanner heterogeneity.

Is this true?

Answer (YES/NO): NO